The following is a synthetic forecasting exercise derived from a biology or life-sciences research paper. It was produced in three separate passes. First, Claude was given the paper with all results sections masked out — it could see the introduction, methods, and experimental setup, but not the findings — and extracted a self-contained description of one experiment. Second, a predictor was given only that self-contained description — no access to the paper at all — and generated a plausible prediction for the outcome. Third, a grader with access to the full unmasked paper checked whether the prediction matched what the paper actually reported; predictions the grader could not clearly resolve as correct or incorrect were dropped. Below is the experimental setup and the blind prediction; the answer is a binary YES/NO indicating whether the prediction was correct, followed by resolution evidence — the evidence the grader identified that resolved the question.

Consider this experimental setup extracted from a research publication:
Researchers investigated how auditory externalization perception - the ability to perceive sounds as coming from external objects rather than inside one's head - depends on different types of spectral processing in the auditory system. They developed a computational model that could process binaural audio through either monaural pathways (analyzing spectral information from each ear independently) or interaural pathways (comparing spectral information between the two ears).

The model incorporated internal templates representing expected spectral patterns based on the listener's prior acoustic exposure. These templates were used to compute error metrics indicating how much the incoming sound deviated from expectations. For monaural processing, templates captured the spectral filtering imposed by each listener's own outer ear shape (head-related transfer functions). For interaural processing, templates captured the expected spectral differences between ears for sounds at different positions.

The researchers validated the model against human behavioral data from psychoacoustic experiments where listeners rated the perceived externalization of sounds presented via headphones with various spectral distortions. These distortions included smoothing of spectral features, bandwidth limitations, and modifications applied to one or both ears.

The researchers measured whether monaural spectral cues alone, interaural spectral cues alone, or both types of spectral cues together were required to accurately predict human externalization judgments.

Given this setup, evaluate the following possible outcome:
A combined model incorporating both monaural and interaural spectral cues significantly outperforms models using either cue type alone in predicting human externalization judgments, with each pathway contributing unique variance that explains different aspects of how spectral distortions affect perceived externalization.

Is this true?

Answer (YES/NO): YES